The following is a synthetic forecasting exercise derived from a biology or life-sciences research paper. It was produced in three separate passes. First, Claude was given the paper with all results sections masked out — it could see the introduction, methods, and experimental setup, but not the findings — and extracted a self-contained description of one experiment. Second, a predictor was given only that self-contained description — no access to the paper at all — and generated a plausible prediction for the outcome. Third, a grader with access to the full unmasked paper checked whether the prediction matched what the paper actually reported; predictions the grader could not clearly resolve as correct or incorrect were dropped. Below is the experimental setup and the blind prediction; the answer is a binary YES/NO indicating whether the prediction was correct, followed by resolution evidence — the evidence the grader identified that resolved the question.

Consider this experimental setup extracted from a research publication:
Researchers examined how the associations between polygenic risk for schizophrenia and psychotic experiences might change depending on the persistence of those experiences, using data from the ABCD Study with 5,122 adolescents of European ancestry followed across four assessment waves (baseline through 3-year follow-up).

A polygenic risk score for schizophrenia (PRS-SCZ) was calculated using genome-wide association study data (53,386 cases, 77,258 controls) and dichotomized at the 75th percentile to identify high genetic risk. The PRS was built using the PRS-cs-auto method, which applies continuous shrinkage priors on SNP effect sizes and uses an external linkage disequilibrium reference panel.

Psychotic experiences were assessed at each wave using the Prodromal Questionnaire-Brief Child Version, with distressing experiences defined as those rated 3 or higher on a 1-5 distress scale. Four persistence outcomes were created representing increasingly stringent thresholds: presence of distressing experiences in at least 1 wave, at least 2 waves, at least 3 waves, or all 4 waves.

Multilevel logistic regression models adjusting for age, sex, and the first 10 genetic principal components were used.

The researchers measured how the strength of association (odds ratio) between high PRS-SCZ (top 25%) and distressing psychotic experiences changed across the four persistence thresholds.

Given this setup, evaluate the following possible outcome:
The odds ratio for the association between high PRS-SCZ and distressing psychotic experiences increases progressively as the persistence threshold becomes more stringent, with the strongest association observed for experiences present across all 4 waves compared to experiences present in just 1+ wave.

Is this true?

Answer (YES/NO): NO